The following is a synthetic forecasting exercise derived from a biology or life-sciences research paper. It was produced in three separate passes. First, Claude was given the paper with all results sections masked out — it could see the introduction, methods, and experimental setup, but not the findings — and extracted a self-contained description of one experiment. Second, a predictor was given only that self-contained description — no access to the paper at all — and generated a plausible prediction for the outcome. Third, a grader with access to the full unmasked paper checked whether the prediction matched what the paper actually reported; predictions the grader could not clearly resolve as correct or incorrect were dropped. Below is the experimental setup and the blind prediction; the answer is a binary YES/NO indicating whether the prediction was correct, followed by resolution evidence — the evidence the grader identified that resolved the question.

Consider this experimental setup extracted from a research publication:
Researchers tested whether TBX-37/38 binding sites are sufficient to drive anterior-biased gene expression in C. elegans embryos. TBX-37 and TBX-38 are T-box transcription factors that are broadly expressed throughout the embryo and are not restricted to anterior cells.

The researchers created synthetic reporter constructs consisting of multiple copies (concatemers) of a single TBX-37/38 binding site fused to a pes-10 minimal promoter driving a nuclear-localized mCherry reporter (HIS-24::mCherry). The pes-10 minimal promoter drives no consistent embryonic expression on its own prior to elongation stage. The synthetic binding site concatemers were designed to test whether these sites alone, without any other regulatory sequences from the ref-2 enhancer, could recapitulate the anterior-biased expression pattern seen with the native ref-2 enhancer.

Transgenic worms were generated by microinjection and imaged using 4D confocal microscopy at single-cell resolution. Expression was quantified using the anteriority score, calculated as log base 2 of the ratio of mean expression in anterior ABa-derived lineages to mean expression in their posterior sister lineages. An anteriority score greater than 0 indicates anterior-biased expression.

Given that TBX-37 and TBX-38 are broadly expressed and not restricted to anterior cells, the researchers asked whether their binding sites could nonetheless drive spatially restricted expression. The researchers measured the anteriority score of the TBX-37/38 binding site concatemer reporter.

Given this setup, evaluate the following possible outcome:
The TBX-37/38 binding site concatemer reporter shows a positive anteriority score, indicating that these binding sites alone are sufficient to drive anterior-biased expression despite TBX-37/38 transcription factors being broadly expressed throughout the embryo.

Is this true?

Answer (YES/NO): YES